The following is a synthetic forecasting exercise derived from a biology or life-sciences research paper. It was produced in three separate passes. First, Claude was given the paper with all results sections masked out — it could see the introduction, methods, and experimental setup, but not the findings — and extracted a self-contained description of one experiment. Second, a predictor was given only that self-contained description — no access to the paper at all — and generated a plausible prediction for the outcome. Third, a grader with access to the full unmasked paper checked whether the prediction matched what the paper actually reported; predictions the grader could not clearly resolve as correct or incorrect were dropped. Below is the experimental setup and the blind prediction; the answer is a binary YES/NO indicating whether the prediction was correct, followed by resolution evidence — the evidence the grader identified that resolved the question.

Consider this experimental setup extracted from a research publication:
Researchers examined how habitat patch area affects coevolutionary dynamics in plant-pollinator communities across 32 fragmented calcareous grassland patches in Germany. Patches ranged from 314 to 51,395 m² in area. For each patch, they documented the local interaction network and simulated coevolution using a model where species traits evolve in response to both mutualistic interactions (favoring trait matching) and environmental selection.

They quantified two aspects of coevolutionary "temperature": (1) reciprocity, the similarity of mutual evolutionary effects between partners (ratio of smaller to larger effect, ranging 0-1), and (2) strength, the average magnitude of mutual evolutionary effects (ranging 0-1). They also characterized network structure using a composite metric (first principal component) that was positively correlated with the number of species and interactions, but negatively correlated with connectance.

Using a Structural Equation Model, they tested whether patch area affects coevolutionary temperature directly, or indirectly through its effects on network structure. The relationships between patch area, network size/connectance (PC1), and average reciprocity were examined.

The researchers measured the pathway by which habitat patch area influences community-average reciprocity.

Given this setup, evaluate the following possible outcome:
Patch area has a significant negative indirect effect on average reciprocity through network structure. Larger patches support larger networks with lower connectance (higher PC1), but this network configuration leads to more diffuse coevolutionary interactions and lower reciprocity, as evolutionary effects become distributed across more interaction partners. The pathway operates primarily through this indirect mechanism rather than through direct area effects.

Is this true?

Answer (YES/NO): NO